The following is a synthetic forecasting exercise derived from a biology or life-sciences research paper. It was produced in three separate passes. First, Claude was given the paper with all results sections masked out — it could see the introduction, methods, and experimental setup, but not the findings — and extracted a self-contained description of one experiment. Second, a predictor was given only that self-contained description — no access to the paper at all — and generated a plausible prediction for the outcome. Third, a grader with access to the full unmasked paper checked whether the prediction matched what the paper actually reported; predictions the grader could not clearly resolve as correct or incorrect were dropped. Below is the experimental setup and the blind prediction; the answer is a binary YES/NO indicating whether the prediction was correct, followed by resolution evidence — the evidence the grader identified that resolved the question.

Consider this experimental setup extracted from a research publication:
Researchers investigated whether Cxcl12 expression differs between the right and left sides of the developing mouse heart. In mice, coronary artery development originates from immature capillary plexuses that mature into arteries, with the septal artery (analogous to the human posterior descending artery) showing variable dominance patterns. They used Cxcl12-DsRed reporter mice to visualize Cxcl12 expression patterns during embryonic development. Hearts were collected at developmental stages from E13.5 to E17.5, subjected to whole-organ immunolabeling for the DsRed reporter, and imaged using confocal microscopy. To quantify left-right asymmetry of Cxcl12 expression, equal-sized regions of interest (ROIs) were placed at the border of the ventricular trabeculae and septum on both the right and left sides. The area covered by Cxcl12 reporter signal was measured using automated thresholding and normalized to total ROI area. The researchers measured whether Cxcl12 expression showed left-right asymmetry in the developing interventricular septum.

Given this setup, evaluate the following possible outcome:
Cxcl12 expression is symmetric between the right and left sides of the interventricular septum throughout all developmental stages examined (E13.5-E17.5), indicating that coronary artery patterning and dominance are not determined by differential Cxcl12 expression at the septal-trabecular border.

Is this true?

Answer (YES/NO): NO